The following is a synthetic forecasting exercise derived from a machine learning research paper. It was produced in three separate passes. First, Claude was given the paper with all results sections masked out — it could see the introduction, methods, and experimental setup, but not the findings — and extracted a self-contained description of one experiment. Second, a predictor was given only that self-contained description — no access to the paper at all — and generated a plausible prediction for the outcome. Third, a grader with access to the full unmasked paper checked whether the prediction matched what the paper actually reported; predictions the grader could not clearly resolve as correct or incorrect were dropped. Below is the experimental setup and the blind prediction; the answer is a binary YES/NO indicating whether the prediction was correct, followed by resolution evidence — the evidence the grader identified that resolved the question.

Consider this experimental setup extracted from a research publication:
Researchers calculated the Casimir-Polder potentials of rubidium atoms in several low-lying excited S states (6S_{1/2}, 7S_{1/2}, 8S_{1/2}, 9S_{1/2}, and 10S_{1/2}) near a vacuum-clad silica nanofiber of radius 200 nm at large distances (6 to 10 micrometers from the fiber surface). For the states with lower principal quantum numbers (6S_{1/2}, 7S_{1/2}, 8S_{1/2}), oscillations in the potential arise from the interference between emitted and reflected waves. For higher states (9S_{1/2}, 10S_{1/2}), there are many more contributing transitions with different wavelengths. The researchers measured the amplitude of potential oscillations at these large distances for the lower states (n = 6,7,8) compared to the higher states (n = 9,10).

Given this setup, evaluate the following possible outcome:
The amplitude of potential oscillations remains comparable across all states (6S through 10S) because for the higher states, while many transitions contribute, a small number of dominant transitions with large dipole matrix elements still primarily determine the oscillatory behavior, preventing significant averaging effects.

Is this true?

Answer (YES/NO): NO